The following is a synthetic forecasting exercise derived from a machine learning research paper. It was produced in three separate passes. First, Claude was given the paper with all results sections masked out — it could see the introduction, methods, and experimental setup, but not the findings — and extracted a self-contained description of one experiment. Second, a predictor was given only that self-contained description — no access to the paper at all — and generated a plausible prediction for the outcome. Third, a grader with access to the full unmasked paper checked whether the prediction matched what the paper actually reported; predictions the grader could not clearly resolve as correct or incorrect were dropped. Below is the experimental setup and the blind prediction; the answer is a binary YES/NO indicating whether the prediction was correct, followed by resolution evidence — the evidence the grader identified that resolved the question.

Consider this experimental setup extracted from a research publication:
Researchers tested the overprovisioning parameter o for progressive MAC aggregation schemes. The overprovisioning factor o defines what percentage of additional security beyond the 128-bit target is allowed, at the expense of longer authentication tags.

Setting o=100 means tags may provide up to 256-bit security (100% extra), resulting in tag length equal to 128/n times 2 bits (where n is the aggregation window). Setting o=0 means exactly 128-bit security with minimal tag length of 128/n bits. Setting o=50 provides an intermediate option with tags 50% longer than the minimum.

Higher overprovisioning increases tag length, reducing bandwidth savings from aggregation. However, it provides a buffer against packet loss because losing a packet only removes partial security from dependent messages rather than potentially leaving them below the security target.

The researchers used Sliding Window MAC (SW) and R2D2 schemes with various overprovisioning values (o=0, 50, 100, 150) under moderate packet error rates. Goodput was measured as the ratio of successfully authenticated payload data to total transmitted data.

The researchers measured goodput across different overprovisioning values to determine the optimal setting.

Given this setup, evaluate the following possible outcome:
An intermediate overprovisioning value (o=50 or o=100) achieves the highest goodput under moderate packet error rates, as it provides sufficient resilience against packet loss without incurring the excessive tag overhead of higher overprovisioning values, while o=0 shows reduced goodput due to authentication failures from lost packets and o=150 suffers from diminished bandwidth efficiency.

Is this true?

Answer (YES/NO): NO